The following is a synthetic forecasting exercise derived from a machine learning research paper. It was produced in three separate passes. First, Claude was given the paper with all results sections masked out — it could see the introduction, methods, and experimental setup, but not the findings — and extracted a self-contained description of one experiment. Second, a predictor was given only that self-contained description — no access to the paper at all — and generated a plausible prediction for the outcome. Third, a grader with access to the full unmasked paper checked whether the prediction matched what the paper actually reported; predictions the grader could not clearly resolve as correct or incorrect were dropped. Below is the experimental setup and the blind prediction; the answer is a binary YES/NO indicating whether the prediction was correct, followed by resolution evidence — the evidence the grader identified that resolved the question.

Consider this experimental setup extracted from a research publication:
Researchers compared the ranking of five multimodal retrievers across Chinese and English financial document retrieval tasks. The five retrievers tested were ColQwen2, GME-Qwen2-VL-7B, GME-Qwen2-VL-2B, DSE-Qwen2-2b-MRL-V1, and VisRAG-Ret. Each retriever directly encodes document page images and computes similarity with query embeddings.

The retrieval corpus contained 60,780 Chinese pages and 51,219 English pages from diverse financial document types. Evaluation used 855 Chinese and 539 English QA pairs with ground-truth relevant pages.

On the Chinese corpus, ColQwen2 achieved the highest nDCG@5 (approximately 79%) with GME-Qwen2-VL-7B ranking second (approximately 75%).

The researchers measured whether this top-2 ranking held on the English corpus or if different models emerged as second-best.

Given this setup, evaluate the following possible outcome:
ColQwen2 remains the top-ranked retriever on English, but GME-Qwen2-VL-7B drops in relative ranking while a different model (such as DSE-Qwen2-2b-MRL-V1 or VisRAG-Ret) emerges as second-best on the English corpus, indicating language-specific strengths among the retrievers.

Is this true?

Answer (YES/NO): YES